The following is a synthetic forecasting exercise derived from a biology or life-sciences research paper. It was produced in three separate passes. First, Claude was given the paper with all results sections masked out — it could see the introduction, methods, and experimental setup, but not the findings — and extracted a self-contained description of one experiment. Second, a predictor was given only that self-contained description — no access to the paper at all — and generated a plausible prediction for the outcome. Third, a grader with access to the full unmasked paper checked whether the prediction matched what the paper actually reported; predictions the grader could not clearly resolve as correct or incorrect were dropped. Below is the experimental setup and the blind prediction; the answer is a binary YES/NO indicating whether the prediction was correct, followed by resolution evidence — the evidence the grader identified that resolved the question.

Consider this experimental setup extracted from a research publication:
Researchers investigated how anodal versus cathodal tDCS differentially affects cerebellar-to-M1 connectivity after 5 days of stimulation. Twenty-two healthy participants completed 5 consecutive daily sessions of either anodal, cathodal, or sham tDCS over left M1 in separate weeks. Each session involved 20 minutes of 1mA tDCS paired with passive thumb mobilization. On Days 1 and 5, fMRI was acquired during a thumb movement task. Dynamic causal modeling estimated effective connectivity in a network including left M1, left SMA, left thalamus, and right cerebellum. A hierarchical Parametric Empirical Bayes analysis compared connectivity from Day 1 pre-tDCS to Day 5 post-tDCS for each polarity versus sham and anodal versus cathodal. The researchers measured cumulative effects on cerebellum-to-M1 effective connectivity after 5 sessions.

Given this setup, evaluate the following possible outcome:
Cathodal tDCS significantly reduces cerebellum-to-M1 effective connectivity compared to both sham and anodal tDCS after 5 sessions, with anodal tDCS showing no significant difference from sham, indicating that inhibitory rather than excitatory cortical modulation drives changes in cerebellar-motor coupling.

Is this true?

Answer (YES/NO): NO